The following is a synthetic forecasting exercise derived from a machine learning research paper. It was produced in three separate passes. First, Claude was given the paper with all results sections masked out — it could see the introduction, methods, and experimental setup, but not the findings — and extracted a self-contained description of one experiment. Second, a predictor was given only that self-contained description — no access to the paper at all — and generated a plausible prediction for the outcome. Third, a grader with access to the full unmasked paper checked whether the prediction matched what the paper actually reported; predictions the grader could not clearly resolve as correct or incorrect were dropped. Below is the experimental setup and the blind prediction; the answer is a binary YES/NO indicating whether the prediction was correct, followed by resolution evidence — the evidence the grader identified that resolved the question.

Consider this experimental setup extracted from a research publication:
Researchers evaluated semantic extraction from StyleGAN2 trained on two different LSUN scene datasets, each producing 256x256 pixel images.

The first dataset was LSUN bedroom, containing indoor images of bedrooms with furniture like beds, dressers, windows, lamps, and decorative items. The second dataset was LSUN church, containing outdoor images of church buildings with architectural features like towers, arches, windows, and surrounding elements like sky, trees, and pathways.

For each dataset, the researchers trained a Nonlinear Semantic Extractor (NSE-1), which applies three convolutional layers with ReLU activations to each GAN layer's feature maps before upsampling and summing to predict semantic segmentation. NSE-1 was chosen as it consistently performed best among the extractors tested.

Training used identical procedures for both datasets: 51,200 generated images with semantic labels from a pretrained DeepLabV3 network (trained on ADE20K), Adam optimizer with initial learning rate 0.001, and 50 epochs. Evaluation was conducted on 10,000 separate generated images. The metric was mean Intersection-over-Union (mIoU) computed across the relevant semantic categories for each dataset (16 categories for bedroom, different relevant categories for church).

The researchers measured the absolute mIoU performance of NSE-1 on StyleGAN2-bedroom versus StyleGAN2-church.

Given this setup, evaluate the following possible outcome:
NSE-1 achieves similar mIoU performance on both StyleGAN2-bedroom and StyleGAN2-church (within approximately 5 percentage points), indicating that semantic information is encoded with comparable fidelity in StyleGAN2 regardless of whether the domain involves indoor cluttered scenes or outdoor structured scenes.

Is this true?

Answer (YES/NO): NO